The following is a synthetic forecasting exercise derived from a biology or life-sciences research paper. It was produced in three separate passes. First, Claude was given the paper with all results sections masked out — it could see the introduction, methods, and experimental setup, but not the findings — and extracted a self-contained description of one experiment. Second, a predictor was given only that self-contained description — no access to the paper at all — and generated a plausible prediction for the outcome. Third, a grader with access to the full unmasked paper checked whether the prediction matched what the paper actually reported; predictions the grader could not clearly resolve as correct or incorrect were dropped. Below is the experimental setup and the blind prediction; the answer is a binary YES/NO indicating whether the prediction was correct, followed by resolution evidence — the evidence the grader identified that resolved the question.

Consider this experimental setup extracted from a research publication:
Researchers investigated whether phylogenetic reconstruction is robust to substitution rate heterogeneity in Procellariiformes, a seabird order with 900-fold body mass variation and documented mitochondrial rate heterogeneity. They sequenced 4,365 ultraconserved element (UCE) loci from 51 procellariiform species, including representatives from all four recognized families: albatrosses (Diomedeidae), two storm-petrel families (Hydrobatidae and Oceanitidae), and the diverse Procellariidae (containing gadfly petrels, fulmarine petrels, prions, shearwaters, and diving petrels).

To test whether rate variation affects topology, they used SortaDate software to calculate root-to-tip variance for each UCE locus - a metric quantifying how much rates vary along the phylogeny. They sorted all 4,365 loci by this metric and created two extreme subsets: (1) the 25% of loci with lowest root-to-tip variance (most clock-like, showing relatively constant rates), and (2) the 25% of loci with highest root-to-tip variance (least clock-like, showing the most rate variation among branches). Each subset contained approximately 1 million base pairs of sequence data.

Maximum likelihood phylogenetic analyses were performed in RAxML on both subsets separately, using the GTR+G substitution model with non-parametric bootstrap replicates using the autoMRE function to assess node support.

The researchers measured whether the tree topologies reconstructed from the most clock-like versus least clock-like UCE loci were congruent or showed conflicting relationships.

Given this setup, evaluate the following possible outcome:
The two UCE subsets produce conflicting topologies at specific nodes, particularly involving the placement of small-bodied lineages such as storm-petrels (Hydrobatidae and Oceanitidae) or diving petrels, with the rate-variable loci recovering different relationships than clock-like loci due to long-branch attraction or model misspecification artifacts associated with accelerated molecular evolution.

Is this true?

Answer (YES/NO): NO